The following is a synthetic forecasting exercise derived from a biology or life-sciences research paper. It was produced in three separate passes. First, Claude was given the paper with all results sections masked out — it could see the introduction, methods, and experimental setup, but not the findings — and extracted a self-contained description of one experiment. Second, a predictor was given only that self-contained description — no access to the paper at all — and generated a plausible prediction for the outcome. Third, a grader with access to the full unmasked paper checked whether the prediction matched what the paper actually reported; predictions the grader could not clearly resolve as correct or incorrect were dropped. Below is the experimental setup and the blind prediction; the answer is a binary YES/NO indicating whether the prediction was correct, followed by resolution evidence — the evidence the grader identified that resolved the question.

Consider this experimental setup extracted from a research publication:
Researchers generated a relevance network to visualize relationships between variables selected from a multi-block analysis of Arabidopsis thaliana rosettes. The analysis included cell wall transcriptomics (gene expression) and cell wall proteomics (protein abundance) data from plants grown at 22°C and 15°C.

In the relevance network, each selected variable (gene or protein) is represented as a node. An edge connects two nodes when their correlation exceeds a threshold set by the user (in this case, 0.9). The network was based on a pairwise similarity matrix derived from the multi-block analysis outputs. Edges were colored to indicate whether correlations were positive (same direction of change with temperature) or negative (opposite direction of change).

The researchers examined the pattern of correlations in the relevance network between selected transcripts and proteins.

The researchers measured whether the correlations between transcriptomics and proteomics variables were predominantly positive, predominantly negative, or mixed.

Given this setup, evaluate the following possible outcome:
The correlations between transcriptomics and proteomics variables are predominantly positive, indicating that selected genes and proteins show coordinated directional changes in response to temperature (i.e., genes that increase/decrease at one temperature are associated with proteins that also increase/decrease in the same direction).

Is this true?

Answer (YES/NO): YES